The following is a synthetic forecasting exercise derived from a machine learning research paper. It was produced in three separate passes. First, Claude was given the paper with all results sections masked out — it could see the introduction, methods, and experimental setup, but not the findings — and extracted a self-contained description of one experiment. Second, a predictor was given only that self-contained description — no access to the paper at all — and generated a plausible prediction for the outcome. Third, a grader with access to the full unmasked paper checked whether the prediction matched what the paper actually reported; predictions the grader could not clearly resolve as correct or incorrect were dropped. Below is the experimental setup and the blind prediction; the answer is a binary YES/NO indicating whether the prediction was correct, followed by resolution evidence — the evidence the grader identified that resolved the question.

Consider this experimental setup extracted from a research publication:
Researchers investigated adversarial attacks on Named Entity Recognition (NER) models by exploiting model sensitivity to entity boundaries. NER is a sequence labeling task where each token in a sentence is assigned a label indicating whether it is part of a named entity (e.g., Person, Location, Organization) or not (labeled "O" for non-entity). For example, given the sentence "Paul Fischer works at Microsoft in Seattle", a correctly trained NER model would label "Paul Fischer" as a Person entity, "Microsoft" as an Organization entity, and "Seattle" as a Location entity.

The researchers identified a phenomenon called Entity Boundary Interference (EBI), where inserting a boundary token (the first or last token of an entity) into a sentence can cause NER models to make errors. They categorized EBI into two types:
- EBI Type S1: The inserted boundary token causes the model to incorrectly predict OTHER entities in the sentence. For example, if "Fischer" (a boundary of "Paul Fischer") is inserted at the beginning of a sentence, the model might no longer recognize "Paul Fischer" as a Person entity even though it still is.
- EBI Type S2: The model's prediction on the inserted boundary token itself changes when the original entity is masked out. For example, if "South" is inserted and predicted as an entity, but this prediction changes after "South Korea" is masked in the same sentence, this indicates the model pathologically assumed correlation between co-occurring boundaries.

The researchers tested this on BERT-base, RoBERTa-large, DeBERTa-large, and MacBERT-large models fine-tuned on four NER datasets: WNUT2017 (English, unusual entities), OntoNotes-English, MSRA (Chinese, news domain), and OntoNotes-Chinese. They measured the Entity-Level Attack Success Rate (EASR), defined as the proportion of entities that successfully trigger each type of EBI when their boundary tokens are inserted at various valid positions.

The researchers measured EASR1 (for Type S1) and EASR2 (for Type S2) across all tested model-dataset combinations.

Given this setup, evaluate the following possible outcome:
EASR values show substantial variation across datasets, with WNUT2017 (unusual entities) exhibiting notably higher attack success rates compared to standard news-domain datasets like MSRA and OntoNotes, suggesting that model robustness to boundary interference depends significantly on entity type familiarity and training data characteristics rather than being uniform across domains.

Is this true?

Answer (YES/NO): NO